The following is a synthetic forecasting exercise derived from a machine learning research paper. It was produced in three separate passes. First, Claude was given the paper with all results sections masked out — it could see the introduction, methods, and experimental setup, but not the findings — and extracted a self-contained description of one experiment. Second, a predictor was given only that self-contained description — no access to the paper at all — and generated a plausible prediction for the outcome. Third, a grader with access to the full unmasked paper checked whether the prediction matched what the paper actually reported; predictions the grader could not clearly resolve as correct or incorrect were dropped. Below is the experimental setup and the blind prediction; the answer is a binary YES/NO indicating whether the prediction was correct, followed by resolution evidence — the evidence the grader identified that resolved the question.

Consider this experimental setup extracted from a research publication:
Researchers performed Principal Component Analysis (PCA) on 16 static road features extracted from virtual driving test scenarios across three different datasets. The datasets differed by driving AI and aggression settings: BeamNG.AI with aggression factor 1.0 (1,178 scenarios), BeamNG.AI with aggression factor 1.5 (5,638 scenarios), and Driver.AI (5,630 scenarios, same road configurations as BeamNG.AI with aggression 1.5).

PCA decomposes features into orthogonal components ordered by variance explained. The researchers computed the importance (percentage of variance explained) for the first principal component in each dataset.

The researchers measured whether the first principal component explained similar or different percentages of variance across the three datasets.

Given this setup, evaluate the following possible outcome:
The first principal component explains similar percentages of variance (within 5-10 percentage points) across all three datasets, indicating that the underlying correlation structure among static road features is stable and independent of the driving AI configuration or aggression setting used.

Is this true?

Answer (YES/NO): YES